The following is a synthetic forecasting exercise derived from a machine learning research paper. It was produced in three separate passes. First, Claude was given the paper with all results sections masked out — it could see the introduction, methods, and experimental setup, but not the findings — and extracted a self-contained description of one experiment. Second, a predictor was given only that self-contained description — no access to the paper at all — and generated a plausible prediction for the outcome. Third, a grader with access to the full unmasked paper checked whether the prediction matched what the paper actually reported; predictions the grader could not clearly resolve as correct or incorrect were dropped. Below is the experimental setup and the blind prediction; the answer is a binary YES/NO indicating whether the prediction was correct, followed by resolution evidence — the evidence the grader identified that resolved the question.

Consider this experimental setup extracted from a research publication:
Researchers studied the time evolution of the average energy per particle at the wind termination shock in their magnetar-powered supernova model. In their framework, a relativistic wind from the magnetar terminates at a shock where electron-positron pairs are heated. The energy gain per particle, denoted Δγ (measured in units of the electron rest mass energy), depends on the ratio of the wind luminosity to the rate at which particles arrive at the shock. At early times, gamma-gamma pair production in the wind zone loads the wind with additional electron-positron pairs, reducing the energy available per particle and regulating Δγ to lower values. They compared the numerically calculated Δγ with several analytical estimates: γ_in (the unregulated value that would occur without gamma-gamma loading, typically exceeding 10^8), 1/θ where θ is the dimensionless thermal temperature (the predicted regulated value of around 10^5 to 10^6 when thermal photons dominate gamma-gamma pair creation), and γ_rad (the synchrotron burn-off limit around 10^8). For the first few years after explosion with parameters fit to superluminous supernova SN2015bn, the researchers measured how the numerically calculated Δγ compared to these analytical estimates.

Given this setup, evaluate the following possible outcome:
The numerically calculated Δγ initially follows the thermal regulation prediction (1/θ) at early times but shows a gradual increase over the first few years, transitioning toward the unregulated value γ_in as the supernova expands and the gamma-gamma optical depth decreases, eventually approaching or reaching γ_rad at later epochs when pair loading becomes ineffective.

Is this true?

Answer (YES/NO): NO